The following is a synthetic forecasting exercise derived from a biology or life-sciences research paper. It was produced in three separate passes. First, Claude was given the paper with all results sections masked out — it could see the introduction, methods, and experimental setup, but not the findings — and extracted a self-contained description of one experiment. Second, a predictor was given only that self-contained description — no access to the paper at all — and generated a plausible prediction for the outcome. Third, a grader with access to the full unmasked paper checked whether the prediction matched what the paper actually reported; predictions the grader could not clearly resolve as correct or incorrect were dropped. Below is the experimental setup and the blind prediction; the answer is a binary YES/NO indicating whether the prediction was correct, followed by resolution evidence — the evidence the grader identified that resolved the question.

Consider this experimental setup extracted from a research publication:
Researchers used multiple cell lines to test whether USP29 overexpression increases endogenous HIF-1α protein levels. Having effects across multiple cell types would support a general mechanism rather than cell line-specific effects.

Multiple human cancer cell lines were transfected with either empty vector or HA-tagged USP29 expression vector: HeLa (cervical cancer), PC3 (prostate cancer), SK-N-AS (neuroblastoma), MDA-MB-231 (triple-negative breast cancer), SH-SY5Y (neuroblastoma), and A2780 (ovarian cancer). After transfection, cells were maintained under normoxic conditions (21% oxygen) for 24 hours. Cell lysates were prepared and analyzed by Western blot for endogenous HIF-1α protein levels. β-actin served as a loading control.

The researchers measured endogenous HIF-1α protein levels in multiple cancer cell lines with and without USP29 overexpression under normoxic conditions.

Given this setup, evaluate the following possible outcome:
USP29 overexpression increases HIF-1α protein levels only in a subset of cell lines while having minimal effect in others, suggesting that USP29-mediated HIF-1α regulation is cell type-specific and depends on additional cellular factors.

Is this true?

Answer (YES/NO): NO